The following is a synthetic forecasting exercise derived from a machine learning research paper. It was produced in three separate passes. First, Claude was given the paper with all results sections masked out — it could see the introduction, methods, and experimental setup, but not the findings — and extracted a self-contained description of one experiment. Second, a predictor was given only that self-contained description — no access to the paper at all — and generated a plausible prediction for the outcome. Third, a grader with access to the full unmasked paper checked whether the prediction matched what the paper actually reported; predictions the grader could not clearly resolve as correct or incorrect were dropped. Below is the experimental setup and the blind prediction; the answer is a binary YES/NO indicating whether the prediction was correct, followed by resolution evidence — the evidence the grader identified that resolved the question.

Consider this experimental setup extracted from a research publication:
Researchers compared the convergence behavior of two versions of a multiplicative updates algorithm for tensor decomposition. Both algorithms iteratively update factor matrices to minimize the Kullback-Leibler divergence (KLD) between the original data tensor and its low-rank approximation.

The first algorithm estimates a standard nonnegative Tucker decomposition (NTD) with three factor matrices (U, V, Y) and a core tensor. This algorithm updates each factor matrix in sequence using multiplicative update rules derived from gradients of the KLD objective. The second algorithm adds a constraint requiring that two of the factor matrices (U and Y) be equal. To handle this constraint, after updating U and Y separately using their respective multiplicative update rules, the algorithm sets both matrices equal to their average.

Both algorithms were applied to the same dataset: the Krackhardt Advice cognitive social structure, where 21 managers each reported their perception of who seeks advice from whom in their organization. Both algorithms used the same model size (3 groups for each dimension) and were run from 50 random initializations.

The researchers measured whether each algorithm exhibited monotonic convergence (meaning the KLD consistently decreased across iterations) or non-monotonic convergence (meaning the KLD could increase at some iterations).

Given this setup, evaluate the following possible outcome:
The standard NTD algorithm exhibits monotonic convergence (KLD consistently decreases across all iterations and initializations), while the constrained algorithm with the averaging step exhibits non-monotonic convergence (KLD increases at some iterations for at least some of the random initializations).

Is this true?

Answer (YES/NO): YES